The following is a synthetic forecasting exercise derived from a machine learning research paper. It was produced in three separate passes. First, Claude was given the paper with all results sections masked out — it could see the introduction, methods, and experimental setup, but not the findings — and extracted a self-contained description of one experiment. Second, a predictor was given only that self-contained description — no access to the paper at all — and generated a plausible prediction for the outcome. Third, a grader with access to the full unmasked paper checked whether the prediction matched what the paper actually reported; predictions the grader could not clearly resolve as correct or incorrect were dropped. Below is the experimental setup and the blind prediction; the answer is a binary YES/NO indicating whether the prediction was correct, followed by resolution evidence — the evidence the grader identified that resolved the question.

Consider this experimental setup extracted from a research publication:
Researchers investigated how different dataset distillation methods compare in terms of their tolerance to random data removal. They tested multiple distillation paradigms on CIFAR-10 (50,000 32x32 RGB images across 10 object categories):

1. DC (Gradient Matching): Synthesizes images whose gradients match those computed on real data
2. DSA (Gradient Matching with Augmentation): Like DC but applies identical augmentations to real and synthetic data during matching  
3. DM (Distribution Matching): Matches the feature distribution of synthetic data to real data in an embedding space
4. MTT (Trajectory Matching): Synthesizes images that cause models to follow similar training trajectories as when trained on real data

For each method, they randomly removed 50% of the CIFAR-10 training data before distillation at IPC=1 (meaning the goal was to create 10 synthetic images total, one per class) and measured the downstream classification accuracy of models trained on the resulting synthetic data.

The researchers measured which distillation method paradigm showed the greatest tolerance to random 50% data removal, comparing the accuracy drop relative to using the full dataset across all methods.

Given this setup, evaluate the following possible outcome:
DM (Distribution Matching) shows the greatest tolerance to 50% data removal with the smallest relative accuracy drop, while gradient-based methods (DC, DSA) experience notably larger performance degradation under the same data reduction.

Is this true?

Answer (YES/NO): NO